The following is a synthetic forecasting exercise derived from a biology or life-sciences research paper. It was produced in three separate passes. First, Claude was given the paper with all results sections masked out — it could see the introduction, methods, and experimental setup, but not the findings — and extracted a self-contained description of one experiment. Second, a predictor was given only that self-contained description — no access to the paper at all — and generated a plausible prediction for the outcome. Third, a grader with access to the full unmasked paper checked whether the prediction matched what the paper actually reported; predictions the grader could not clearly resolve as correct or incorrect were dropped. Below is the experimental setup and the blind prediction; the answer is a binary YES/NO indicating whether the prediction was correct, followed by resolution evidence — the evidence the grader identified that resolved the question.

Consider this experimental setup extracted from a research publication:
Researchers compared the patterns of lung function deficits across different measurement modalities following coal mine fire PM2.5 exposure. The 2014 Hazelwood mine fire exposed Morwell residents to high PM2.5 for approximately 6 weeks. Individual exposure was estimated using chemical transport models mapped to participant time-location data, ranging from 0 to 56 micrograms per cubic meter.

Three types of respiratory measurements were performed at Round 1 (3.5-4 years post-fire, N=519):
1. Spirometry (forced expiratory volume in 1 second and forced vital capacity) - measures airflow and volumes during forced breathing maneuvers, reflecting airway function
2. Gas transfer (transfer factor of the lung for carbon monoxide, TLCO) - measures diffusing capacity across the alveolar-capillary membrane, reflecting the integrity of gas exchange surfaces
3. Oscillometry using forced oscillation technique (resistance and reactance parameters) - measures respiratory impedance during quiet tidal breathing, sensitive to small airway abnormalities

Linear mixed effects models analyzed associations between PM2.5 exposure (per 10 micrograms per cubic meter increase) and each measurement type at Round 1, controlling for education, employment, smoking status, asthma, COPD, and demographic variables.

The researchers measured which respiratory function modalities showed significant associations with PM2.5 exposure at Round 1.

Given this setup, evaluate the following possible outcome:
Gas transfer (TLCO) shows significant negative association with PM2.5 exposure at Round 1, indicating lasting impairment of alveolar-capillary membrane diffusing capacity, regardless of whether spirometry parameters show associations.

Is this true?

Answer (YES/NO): NO